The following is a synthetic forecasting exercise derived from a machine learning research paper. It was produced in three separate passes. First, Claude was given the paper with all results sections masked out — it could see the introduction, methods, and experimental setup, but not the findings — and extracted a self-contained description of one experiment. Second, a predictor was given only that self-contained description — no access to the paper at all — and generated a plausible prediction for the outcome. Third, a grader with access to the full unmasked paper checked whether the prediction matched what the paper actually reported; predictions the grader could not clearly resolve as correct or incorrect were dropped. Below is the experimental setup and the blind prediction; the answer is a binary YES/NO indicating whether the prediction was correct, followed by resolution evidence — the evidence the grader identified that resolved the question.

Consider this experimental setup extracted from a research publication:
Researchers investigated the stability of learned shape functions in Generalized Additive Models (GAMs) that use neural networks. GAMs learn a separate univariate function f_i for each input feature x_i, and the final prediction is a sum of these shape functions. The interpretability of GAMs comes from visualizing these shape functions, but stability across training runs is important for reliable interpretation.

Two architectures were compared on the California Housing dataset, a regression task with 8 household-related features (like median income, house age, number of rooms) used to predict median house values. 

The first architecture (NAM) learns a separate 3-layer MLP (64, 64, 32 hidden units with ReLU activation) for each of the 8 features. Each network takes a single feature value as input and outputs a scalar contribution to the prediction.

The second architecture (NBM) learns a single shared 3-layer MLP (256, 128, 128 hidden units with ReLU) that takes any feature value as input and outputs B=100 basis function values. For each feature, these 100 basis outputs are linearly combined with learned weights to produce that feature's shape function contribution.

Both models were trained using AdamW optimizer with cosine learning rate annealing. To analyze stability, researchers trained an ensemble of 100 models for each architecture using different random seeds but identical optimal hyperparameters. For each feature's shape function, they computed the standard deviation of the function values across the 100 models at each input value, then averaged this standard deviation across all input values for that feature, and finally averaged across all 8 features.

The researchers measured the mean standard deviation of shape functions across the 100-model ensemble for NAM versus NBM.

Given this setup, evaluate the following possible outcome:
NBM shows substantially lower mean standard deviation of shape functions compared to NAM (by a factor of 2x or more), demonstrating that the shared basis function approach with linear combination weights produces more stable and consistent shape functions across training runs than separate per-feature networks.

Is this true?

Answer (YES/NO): YES